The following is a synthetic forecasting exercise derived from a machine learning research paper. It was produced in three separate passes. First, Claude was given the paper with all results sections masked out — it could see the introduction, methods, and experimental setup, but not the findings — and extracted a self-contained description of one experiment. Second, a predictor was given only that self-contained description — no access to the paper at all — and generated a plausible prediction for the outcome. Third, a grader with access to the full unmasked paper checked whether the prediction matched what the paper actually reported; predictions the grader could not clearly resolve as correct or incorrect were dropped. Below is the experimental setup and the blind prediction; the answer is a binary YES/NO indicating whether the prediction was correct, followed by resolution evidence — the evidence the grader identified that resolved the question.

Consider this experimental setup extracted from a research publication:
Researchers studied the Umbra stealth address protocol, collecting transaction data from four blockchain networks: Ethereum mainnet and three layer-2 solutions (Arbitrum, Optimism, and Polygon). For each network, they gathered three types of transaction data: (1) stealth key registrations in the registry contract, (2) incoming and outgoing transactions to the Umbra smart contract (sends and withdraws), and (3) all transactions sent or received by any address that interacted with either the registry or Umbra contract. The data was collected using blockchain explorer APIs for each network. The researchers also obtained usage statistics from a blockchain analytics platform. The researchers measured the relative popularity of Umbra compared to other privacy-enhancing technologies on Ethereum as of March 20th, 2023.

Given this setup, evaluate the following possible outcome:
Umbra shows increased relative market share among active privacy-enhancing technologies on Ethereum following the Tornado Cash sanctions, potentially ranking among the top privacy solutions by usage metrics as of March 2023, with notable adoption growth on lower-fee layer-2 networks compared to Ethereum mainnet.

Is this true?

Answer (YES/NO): YES